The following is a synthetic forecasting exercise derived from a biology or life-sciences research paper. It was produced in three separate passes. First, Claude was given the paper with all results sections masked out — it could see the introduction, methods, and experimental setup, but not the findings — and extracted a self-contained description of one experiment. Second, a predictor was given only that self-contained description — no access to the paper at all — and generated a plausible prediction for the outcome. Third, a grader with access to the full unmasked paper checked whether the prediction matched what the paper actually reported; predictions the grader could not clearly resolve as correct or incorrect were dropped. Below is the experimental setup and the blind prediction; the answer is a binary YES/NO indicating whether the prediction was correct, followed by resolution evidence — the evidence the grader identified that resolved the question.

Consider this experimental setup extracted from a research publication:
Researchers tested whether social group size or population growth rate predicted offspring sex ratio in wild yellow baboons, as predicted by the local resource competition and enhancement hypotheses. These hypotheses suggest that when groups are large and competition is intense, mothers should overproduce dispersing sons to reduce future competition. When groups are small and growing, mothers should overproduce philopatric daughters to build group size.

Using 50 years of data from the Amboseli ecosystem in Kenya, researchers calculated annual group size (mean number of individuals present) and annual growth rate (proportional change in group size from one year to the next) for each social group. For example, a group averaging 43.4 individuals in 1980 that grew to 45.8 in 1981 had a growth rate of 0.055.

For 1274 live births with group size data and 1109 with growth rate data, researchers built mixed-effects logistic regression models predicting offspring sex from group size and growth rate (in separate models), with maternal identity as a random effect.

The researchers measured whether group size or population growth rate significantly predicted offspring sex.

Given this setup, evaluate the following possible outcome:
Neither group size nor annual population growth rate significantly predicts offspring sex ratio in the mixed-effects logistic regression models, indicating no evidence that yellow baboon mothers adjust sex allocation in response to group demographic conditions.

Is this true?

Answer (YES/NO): YES